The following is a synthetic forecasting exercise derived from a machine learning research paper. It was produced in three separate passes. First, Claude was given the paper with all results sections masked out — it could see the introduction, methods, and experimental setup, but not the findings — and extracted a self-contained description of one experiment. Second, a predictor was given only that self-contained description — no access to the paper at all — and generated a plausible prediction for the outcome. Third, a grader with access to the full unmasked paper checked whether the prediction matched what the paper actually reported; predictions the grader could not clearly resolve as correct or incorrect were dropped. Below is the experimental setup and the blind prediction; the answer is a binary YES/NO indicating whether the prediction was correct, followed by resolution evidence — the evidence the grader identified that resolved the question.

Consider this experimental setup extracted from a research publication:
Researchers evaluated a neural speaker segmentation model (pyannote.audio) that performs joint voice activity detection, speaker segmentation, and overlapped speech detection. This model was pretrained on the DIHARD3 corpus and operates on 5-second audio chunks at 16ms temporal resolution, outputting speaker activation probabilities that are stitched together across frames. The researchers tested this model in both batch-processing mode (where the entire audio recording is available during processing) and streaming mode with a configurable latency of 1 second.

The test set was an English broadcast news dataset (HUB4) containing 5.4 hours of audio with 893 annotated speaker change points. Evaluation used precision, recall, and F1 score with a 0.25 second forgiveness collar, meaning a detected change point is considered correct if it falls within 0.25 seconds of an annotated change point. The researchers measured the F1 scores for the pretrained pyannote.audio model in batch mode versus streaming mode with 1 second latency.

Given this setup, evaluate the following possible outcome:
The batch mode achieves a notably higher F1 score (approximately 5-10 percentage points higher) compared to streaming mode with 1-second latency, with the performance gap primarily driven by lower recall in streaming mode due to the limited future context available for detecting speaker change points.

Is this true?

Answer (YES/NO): NO